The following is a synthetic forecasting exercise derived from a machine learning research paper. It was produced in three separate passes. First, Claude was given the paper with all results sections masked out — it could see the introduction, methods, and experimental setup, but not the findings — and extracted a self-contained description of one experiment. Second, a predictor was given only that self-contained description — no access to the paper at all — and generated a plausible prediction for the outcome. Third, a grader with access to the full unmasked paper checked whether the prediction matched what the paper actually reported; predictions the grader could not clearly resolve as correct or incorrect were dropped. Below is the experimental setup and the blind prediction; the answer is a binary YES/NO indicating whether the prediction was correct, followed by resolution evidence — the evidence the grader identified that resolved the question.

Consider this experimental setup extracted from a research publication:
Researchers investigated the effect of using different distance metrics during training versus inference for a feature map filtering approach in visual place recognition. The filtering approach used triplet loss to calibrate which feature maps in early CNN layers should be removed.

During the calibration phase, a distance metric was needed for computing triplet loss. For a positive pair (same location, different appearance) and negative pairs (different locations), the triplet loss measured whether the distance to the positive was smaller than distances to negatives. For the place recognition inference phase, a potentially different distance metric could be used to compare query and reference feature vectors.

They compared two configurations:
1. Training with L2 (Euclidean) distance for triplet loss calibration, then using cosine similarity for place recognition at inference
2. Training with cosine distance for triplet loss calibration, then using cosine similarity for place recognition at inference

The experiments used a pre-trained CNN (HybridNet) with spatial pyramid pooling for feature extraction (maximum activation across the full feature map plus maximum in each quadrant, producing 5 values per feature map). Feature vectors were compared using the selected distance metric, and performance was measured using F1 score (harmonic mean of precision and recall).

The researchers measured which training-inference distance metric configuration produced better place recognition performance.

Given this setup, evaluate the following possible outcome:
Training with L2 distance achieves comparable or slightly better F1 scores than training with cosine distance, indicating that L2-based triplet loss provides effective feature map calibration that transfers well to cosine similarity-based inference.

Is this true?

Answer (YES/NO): YES